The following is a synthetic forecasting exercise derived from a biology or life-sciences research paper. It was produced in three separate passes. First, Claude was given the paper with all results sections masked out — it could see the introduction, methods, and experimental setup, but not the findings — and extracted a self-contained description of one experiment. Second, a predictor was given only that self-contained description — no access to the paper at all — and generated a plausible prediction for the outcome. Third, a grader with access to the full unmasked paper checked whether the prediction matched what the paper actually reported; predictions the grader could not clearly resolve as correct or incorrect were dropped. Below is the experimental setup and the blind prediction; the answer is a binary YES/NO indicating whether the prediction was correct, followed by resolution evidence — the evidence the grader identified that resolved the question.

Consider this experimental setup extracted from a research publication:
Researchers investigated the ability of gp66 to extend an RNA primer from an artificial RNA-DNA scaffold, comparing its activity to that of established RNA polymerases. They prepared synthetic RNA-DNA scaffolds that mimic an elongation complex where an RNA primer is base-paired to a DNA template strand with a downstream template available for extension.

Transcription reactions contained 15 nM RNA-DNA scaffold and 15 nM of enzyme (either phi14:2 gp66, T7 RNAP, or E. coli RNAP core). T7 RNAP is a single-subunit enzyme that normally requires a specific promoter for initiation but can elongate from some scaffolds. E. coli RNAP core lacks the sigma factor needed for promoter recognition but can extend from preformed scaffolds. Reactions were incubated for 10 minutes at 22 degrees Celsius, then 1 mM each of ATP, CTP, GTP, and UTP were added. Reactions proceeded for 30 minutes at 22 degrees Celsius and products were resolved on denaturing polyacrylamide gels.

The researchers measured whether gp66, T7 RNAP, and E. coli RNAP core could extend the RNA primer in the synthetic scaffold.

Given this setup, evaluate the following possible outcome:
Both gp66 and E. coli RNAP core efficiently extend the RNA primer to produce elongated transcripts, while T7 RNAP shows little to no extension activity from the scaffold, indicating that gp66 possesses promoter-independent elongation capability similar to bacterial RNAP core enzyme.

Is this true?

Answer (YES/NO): NO